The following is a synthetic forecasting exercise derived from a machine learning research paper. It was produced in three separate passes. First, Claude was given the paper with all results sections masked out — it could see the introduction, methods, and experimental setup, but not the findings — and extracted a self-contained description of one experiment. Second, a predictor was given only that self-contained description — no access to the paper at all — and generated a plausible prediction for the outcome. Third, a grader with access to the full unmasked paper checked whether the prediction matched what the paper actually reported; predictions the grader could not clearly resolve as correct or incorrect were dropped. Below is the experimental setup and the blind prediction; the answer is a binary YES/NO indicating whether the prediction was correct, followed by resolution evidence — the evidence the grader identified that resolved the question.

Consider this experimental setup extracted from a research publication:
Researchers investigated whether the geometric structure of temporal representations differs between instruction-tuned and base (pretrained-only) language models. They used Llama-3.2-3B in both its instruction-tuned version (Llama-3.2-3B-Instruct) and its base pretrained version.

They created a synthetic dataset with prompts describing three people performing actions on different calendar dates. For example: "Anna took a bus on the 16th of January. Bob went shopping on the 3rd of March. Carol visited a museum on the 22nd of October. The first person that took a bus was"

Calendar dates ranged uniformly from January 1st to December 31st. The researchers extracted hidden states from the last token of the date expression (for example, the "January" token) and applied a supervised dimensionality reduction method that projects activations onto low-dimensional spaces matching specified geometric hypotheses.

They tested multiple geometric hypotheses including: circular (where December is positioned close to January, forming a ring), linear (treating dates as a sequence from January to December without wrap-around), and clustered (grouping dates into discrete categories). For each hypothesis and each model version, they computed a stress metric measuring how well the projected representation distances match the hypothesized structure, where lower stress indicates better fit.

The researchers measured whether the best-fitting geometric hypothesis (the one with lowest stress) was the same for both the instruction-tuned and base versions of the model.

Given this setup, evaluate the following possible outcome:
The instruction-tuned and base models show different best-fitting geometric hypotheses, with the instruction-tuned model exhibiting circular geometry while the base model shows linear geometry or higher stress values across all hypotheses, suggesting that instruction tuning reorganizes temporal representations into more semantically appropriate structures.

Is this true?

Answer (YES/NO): NO